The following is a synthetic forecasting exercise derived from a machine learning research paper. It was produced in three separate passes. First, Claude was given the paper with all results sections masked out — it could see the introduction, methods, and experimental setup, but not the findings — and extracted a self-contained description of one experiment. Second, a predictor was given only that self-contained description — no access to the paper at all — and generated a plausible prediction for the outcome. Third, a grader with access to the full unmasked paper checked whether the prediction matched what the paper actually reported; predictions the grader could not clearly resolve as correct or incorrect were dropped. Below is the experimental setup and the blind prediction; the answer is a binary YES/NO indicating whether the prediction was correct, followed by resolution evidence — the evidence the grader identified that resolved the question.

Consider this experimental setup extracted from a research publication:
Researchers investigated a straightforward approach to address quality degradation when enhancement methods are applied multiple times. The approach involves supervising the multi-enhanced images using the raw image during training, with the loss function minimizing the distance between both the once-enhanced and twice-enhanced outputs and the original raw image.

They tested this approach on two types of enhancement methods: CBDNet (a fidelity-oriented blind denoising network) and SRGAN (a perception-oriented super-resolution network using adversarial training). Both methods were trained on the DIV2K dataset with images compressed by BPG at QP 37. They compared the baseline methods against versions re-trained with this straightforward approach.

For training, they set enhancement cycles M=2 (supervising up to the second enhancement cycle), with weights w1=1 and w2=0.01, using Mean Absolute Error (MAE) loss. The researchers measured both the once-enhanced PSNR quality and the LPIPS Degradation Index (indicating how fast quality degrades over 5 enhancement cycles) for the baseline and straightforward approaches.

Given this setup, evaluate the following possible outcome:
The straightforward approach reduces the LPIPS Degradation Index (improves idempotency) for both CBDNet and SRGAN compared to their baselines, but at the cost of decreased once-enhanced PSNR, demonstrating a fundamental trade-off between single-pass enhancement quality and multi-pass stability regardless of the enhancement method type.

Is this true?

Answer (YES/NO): NO